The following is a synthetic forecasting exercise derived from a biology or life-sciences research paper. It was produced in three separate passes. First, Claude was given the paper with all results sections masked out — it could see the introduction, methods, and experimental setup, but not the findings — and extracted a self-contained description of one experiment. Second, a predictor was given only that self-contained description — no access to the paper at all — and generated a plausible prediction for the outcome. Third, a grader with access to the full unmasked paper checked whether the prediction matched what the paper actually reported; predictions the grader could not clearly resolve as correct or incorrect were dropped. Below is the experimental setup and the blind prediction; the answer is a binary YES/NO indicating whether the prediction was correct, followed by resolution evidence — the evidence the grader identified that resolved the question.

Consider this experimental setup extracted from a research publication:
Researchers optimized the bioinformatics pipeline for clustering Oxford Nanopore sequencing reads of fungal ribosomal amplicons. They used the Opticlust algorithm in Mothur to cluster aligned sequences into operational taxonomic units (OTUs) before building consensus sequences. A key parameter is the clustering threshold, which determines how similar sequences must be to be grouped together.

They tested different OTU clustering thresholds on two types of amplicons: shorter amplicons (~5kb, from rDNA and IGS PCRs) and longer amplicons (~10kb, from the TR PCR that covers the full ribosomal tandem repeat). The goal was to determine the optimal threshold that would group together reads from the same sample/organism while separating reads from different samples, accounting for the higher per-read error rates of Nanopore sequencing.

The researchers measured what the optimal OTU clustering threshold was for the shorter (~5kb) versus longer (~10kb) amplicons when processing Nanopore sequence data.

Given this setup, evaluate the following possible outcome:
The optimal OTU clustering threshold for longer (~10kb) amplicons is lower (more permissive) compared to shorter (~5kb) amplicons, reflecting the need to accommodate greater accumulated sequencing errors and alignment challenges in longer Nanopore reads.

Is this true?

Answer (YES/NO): NO